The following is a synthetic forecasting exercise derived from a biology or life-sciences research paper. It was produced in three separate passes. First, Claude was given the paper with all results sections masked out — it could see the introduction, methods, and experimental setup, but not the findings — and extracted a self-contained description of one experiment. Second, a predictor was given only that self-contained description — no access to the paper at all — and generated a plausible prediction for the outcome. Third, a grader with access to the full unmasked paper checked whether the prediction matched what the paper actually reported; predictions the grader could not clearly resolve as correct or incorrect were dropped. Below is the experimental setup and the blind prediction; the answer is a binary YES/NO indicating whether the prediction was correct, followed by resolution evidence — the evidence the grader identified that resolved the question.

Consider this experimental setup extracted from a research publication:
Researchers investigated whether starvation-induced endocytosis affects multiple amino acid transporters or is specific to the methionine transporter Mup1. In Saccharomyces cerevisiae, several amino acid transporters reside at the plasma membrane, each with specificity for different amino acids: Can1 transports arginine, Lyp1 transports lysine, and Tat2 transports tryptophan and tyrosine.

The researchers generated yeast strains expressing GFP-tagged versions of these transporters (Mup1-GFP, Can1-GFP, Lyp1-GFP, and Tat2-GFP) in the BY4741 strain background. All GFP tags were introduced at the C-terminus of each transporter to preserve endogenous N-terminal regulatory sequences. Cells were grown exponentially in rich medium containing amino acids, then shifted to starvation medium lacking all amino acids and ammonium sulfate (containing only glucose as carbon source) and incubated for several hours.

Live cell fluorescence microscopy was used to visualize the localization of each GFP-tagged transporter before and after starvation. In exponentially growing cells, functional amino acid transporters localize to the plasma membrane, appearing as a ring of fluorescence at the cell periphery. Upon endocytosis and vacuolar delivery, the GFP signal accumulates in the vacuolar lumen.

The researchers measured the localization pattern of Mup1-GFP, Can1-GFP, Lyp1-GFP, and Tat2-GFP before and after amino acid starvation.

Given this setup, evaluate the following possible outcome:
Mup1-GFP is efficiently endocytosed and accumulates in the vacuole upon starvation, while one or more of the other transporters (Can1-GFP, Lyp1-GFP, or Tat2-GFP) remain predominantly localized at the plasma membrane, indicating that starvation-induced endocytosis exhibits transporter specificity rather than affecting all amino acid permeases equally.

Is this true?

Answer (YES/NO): NO